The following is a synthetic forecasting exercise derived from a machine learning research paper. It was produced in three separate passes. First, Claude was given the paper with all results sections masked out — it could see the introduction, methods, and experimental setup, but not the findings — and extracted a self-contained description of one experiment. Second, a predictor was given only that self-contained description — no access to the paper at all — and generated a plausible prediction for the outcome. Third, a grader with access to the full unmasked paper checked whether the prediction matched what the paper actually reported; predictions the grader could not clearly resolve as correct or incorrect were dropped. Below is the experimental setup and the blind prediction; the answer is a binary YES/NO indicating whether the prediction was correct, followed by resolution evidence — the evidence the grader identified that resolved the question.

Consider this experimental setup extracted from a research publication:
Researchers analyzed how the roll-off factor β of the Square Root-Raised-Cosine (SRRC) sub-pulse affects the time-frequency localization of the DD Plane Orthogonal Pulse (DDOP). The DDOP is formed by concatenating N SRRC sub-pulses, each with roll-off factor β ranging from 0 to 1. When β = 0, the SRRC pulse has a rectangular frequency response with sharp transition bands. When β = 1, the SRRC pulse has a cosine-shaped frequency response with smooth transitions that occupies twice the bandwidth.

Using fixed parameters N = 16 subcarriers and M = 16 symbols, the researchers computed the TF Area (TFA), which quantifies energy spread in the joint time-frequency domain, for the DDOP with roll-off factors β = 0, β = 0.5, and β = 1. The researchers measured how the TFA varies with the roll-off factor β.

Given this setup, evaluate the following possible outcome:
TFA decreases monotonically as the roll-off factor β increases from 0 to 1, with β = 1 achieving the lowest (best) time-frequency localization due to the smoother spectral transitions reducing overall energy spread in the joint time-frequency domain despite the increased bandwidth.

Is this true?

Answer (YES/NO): NO